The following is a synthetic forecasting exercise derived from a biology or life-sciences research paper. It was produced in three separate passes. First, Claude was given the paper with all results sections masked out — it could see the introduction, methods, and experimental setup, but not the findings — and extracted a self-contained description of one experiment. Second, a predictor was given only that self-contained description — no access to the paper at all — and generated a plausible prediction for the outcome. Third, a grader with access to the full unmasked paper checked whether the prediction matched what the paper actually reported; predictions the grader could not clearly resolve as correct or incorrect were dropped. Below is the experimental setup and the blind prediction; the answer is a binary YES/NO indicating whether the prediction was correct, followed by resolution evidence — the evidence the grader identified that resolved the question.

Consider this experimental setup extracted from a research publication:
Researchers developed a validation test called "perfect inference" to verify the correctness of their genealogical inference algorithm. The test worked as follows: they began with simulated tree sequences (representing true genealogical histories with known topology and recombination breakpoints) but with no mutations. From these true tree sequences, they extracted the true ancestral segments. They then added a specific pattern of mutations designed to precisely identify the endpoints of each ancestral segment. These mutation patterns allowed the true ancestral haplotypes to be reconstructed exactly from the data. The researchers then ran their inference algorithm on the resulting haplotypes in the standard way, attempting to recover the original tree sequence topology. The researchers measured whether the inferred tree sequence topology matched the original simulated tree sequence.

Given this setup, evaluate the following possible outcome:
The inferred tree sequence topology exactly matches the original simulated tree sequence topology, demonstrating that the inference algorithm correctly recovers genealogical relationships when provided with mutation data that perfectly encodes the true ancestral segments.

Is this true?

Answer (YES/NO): YES